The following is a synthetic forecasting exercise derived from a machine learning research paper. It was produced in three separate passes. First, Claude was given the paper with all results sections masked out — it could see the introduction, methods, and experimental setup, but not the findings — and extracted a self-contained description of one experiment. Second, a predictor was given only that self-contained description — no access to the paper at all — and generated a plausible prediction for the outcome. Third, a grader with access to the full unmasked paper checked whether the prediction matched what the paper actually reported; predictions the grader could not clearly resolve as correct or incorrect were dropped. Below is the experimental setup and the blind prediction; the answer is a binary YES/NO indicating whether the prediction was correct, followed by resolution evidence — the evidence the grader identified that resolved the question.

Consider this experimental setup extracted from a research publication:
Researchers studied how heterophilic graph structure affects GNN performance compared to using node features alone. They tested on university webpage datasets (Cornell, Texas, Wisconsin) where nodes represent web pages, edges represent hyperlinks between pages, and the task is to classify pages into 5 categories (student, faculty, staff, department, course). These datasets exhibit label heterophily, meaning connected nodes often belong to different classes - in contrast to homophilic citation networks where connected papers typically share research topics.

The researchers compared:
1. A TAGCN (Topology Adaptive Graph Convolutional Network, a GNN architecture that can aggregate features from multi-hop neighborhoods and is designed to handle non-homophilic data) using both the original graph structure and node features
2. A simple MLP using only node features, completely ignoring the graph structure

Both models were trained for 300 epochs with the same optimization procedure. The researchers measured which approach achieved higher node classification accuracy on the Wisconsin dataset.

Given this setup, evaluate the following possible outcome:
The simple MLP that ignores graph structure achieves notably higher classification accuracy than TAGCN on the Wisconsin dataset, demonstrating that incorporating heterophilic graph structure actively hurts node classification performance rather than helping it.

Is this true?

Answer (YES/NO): NO